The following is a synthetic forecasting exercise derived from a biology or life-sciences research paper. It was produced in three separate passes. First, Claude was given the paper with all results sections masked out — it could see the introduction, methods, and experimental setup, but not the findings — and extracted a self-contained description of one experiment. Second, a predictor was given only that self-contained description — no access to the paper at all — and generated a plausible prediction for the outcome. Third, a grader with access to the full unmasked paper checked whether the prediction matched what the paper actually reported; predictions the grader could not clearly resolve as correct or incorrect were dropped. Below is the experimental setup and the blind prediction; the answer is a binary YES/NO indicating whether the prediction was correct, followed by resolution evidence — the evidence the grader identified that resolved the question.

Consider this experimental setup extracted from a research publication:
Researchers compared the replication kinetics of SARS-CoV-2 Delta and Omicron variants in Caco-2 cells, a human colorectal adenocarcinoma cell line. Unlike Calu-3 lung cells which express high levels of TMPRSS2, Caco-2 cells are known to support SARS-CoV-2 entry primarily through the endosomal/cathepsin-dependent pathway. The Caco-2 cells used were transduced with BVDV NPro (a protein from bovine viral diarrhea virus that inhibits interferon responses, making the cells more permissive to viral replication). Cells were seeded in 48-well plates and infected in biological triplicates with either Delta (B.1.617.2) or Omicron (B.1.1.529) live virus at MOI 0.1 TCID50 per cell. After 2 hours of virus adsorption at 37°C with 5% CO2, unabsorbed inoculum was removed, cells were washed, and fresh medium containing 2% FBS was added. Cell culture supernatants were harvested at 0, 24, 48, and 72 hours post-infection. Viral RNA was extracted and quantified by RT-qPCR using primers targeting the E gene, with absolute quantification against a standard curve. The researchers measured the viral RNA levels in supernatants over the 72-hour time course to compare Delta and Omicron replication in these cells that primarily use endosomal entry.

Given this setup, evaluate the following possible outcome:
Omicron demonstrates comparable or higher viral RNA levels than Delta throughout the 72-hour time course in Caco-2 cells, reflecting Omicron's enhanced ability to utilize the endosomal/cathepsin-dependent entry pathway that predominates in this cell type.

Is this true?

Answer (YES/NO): NO